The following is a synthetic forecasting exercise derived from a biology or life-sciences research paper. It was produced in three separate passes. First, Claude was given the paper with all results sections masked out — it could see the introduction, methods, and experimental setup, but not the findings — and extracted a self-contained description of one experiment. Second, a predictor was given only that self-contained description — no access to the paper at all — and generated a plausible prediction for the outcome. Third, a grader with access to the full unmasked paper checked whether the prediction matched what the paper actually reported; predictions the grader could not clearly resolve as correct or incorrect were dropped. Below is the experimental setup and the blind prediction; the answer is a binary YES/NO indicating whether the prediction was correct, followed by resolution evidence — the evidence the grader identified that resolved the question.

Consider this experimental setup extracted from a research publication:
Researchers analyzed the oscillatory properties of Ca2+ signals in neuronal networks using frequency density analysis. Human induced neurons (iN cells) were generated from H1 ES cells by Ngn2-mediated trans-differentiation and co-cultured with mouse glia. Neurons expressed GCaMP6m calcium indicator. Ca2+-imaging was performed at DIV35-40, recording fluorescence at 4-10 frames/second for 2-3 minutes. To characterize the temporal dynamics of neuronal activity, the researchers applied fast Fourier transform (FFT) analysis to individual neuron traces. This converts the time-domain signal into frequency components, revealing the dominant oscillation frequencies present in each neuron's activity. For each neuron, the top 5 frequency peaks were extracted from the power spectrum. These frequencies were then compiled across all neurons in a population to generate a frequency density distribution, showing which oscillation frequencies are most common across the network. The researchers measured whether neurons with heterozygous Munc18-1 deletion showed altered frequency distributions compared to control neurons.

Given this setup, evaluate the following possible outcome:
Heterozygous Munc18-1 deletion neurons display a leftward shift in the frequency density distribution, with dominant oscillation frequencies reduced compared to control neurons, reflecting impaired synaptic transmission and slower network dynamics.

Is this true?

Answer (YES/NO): YES